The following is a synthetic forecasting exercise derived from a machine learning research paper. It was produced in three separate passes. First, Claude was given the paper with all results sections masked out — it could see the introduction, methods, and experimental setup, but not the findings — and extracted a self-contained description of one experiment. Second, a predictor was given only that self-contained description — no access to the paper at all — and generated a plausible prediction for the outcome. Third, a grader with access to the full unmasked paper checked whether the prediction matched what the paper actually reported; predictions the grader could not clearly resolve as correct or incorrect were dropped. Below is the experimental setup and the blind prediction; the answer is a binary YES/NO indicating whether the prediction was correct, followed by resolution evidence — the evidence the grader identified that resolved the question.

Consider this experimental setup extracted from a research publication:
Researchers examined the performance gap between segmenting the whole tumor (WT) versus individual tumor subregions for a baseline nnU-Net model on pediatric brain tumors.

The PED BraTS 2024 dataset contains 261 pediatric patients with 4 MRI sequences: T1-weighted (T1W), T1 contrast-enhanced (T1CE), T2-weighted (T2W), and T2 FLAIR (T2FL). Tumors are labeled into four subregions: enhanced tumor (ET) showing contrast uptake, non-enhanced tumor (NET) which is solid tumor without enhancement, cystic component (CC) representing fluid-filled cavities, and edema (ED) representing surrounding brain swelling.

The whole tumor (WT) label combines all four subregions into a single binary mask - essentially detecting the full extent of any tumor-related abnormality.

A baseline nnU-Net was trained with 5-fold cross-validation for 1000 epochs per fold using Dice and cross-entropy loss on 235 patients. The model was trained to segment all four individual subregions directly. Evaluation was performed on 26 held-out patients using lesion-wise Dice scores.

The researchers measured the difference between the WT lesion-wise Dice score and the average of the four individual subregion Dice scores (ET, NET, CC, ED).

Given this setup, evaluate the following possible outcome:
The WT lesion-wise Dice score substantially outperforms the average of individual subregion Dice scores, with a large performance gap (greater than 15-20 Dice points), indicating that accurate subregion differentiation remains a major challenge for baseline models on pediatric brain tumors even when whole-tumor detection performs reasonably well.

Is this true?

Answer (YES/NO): NO